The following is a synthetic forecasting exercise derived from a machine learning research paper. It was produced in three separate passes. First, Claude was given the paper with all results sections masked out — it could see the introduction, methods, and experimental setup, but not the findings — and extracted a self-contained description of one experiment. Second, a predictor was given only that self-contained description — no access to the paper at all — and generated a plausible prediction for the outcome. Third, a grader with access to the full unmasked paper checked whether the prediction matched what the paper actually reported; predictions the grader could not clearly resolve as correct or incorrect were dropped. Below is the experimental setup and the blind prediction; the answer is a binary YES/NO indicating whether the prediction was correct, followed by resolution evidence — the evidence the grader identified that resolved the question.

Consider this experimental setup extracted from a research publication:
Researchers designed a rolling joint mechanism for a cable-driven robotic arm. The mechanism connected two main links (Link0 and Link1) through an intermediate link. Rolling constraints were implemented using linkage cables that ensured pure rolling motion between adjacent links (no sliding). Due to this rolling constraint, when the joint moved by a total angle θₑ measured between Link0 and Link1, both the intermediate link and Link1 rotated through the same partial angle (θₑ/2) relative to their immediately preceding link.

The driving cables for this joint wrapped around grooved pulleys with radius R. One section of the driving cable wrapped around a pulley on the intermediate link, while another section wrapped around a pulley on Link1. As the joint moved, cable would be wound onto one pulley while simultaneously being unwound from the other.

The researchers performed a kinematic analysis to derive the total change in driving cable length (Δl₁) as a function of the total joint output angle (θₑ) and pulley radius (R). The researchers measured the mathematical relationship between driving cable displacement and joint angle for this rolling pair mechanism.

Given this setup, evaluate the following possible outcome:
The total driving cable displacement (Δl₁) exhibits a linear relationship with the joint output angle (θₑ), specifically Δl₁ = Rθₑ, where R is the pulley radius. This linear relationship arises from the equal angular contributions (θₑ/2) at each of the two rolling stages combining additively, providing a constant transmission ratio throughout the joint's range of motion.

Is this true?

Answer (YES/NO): NO